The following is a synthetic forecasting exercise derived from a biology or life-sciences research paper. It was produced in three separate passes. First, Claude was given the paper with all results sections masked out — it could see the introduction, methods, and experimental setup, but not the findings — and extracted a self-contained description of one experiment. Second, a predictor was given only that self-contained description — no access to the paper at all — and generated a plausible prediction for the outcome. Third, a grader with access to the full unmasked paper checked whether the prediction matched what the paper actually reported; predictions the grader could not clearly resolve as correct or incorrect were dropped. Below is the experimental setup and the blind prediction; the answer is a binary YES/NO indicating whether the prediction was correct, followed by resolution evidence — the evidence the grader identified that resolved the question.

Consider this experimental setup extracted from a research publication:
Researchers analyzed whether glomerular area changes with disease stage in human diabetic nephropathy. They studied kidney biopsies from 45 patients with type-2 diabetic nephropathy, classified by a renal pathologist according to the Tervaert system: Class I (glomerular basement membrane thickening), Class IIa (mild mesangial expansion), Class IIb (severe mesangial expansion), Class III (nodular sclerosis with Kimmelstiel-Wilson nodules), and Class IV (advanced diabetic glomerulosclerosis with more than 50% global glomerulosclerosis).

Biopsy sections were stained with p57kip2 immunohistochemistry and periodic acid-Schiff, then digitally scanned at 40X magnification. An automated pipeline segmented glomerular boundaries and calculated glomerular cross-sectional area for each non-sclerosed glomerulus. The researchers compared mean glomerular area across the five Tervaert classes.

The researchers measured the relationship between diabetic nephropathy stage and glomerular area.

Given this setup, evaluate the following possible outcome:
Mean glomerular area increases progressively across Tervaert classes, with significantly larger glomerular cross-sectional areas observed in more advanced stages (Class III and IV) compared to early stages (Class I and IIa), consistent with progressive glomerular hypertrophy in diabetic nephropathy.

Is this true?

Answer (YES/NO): NO